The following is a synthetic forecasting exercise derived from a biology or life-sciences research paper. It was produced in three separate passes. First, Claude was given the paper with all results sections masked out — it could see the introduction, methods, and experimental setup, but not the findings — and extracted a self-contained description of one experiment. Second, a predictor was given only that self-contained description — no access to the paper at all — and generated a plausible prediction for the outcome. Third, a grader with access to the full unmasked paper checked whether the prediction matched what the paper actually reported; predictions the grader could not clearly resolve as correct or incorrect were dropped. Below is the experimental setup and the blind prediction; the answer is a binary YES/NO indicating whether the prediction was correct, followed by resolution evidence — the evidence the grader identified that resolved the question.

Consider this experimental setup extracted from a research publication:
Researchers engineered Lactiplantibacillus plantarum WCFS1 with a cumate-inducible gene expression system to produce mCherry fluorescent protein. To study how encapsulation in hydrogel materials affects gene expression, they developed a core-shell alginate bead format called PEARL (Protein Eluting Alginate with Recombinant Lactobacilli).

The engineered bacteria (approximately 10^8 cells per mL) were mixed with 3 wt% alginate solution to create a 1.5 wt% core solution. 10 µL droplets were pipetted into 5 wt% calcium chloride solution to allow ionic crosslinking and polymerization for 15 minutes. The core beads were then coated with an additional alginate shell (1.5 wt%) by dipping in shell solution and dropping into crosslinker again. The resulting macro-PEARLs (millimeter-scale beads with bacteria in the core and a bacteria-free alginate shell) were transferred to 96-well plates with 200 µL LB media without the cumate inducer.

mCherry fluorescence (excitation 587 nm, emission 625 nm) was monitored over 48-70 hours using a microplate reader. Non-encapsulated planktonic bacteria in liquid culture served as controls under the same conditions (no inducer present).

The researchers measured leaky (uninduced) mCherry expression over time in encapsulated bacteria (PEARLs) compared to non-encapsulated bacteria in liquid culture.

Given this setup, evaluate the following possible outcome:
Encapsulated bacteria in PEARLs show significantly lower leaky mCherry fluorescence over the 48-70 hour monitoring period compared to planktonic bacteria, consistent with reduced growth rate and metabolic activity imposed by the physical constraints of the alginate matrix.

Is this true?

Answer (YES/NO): YES